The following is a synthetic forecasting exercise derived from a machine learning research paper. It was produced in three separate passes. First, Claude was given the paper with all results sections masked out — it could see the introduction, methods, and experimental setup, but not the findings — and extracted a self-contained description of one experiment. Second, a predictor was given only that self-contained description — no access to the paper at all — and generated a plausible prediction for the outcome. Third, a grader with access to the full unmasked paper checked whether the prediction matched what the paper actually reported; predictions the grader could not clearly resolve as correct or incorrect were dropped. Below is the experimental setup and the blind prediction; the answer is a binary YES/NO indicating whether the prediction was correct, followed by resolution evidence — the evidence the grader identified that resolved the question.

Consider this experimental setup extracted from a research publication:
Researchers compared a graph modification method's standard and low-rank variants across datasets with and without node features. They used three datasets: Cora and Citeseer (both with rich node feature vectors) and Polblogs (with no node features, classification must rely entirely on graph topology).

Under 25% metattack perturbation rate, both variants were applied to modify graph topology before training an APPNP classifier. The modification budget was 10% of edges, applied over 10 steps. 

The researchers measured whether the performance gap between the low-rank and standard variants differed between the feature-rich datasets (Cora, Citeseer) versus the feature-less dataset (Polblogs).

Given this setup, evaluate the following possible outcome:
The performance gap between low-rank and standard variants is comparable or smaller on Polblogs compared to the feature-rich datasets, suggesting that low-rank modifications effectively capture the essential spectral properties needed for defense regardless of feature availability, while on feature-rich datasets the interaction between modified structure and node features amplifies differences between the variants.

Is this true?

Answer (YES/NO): NO